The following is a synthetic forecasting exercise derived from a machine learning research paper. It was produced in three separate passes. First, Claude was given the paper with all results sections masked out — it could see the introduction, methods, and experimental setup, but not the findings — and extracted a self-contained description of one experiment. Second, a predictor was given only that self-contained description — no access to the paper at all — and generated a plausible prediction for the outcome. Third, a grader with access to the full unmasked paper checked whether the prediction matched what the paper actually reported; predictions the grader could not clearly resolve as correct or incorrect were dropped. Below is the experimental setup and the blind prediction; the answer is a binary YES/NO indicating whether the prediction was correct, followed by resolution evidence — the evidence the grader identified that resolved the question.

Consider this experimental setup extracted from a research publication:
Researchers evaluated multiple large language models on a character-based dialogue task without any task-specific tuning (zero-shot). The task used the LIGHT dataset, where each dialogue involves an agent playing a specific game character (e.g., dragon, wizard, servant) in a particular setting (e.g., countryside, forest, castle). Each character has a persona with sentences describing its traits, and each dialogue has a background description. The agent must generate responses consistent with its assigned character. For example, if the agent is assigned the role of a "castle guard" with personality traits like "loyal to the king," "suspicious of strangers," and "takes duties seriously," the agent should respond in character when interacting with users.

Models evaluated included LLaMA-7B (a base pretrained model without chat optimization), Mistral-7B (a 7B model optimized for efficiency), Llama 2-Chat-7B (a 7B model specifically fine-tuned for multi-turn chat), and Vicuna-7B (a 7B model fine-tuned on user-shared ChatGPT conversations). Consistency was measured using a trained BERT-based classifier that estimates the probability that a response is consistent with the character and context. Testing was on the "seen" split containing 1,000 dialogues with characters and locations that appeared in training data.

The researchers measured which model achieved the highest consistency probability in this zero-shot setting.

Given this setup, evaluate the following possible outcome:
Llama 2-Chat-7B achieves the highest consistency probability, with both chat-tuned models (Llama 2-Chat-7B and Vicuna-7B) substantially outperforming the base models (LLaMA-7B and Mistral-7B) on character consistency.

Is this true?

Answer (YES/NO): NO